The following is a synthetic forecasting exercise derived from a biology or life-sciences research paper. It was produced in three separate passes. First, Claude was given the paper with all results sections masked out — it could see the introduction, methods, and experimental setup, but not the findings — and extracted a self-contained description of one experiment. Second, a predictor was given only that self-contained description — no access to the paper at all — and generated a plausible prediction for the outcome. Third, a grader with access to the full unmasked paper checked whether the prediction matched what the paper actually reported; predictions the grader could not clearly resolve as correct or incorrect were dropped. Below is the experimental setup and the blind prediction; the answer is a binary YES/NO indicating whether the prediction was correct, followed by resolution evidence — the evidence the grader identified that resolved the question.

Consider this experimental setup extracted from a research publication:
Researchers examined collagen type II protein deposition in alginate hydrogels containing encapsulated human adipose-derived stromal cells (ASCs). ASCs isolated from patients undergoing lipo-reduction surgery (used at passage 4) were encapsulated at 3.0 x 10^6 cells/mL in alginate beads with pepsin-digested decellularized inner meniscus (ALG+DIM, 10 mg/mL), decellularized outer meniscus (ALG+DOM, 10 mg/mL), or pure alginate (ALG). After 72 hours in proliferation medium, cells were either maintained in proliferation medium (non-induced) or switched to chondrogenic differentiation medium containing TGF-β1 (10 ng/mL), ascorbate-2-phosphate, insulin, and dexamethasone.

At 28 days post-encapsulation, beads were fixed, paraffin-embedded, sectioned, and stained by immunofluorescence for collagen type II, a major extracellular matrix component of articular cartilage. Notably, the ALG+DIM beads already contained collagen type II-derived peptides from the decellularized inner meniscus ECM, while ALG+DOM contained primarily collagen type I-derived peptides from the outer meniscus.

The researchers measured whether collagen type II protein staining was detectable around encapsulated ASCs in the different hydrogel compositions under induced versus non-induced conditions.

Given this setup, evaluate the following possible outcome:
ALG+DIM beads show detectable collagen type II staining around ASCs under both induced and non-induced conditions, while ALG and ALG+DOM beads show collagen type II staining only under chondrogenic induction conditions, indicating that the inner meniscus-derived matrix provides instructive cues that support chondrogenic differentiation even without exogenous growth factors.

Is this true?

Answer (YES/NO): NO